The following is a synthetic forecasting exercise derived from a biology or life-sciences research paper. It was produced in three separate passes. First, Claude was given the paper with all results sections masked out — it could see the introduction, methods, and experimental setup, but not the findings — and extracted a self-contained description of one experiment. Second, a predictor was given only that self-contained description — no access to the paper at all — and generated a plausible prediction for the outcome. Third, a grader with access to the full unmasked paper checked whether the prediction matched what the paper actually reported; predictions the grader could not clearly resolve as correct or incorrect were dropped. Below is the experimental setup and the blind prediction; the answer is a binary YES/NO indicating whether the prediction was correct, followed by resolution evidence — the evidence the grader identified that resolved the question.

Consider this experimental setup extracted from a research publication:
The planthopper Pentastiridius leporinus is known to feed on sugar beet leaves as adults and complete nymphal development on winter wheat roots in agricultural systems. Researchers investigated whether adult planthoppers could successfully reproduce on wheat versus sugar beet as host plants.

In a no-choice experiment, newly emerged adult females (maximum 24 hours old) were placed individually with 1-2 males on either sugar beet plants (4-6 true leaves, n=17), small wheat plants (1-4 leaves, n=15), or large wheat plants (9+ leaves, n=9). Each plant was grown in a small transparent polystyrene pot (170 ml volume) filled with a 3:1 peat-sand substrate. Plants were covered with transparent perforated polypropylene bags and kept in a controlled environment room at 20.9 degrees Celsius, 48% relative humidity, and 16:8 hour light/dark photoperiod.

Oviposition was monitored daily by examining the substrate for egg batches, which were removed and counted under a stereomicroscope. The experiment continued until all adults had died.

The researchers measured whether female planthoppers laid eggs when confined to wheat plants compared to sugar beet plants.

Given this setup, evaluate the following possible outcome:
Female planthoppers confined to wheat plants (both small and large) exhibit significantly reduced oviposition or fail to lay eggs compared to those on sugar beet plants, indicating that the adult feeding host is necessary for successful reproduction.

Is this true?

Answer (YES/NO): YES